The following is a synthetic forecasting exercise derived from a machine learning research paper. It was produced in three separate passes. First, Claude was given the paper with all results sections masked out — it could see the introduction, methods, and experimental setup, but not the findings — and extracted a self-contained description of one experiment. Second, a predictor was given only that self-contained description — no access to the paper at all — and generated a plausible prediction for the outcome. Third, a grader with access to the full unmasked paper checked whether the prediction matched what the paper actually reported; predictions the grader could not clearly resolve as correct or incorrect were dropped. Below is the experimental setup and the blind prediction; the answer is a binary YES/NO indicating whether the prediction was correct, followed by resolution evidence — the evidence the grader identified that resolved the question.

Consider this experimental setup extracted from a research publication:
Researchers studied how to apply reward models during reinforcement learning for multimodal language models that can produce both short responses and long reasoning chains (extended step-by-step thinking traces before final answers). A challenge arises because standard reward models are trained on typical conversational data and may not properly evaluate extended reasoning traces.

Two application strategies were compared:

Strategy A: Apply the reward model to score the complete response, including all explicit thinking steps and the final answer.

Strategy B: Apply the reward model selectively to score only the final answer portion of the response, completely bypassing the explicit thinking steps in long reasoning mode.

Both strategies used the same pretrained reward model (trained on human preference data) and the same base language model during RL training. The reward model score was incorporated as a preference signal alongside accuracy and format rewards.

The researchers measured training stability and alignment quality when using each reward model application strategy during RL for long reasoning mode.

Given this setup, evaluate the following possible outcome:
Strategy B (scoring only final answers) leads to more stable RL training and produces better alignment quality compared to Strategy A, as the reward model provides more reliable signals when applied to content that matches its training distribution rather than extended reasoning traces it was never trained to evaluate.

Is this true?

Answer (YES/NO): YES